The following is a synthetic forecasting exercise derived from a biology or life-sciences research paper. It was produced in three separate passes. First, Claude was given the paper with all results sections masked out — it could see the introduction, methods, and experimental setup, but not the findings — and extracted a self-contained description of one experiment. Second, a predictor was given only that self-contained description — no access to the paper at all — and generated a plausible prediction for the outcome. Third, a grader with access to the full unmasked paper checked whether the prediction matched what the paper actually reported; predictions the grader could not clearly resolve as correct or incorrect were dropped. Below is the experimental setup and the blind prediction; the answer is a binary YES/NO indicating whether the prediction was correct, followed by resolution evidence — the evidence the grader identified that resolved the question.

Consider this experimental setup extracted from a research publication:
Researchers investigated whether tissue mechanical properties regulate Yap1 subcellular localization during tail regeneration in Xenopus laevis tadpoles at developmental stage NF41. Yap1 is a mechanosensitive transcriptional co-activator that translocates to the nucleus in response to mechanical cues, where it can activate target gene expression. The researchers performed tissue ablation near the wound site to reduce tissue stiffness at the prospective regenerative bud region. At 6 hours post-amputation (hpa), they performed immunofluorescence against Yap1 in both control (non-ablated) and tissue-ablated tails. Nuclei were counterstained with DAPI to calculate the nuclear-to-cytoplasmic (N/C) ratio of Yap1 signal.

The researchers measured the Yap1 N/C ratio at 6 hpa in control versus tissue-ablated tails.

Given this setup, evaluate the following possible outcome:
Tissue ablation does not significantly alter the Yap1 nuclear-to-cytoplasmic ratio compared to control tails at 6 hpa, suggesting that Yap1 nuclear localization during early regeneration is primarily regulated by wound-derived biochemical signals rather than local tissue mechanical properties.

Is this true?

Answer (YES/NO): NO